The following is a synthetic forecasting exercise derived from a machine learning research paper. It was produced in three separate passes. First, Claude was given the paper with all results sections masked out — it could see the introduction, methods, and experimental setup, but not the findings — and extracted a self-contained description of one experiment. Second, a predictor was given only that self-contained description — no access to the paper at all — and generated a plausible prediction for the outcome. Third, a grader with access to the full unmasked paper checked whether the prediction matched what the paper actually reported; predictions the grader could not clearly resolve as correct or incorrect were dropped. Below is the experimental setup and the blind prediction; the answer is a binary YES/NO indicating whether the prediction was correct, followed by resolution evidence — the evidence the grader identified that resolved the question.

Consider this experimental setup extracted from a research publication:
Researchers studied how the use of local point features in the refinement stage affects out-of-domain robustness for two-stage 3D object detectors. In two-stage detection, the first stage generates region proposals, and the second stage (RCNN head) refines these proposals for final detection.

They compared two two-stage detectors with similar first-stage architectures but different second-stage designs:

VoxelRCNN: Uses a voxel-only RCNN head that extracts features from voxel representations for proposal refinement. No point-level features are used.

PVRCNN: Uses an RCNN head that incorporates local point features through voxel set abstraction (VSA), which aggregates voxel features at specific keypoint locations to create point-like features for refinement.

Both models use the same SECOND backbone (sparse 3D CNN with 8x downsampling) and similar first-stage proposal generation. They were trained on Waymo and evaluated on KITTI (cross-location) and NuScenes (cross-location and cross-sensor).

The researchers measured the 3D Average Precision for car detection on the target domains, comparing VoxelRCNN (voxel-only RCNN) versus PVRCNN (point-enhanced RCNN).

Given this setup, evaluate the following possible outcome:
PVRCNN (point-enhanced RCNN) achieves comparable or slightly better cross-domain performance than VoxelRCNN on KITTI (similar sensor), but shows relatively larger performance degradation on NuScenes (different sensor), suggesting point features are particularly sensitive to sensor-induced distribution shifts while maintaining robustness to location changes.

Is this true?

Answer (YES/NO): NO